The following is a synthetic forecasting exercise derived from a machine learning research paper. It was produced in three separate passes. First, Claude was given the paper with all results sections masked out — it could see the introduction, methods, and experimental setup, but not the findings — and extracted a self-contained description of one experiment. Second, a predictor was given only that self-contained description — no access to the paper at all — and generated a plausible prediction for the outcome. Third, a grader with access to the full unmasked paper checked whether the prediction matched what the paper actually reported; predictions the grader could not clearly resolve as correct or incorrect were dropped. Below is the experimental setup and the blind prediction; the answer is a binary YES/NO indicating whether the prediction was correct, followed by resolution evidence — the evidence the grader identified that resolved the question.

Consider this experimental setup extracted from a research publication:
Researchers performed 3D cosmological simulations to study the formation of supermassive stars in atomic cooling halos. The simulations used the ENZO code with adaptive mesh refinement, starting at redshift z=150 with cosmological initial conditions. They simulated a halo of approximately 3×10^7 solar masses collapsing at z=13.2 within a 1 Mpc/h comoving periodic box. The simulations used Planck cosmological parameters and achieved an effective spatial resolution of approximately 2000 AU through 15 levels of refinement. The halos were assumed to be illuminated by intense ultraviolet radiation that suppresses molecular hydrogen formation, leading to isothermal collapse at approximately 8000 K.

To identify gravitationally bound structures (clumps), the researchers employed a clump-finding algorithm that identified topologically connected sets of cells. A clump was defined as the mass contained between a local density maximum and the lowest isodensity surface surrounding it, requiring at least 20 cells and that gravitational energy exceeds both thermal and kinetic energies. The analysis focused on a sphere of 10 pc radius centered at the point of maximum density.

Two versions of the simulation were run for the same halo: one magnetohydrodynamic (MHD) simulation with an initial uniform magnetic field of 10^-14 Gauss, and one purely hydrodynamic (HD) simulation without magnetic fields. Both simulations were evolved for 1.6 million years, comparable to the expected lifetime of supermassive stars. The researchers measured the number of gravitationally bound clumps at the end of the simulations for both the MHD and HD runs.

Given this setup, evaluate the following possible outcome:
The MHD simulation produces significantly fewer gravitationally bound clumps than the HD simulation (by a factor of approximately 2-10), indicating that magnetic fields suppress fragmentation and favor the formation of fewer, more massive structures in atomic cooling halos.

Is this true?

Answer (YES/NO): YES